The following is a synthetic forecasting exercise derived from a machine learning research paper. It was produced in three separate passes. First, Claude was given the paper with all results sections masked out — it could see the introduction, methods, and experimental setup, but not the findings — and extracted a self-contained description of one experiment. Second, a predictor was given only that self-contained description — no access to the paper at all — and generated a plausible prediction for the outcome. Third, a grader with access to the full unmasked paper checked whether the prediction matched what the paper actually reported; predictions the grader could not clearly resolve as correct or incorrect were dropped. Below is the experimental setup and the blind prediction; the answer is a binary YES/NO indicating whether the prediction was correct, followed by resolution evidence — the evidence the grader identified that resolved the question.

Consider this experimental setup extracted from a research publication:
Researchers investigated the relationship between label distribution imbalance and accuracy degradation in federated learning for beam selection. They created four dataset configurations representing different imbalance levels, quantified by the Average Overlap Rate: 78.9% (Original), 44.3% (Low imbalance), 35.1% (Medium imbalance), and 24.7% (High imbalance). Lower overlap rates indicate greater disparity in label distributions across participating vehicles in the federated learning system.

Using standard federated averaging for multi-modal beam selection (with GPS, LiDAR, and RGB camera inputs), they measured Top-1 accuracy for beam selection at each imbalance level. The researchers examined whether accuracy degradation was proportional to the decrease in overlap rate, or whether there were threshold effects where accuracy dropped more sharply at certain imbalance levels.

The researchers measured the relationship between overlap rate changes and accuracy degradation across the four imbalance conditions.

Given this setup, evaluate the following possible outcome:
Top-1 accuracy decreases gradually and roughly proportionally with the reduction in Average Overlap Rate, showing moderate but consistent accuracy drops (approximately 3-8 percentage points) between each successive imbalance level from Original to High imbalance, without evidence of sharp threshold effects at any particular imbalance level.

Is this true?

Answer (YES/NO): NO